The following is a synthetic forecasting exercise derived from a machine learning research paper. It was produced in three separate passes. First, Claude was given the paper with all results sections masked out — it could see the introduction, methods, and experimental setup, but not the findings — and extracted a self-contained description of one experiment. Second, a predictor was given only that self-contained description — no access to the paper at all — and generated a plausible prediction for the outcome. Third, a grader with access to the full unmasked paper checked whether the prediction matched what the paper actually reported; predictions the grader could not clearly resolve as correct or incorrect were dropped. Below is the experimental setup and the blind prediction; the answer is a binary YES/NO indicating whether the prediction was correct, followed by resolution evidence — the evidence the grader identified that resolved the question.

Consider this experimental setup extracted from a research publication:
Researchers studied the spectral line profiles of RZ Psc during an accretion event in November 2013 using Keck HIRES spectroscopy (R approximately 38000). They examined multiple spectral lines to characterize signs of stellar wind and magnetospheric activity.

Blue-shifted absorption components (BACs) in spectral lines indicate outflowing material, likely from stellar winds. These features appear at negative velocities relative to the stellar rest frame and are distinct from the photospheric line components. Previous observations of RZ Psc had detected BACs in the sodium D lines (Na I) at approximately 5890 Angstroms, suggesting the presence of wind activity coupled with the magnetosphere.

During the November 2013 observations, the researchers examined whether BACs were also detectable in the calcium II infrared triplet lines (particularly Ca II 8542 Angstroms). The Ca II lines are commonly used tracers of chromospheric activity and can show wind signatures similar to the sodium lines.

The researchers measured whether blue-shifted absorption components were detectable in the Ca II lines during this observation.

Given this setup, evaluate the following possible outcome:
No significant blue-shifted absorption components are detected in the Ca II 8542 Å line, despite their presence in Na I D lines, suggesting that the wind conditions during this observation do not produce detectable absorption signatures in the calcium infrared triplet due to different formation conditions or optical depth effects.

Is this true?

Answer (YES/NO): NO